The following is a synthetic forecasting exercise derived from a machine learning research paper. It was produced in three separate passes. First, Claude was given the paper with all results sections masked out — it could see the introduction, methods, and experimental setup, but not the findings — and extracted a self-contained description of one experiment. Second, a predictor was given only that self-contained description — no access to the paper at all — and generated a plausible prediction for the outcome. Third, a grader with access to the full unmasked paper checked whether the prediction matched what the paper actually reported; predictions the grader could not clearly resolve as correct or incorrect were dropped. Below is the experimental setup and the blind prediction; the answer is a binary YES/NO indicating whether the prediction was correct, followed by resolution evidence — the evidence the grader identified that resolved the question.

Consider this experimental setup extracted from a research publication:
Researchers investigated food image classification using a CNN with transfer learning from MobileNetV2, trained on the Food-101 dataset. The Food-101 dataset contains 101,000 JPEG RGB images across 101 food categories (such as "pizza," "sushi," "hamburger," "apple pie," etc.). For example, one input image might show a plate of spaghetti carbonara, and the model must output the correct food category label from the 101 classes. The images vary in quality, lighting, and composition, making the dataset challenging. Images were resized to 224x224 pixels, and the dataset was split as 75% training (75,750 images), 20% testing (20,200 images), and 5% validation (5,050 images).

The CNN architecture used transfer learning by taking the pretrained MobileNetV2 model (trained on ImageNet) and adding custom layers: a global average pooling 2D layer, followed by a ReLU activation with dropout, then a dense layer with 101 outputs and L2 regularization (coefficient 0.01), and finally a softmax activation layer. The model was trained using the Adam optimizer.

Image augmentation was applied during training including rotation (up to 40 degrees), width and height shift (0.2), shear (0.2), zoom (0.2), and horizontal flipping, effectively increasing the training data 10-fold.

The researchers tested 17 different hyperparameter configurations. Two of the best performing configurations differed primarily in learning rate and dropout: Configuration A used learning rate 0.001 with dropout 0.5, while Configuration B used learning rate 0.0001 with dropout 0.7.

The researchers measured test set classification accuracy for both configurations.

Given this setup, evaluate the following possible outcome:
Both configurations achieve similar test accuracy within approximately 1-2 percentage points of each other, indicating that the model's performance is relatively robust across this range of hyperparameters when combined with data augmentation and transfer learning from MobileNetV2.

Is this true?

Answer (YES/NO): NO